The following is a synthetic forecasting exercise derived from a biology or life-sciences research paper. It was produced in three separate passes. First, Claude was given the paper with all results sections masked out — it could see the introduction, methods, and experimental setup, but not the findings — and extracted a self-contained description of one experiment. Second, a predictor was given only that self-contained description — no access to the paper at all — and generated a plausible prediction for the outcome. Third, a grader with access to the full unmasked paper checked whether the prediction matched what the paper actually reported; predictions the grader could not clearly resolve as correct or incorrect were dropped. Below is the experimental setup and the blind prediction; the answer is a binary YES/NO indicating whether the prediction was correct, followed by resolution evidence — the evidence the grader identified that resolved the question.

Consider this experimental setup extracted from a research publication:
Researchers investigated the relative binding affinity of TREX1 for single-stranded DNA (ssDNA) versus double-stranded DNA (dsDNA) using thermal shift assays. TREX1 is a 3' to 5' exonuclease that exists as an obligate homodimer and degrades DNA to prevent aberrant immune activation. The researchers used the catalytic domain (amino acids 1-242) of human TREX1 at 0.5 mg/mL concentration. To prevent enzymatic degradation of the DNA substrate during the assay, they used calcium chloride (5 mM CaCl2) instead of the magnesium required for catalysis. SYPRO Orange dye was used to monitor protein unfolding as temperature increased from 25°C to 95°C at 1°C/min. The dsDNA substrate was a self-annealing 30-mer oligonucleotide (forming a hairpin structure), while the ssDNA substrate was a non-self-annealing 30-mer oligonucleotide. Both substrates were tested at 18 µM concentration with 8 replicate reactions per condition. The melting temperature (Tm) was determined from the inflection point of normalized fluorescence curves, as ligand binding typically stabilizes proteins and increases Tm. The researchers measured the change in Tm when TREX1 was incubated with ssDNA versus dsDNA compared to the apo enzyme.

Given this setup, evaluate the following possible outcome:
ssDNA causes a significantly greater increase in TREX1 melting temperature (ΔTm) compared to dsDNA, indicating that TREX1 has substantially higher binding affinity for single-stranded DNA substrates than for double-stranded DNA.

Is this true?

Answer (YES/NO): NO